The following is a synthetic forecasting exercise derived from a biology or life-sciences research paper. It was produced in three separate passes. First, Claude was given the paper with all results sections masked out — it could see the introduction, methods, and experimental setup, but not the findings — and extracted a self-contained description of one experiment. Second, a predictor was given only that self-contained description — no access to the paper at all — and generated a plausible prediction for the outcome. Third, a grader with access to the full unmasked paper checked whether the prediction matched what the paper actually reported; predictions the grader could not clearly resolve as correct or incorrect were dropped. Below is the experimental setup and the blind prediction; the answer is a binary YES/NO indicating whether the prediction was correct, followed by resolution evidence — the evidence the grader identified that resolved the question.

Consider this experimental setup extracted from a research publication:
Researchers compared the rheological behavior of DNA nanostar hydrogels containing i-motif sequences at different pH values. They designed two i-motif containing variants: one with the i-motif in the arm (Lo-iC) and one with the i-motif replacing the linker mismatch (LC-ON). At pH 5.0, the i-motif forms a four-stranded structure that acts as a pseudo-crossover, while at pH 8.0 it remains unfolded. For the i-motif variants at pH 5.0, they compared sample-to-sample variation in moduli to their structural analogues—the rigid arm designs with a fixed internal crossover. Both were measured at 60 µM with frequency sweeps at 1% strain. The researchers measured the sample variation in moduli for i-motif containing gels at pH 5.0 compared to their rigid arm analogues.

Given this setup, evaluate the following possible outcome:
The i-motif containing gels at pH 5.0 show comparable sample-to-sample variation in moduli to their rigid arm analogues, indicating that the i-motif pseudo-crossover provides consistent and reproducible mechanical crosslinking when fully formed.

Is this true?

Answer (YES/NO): NO